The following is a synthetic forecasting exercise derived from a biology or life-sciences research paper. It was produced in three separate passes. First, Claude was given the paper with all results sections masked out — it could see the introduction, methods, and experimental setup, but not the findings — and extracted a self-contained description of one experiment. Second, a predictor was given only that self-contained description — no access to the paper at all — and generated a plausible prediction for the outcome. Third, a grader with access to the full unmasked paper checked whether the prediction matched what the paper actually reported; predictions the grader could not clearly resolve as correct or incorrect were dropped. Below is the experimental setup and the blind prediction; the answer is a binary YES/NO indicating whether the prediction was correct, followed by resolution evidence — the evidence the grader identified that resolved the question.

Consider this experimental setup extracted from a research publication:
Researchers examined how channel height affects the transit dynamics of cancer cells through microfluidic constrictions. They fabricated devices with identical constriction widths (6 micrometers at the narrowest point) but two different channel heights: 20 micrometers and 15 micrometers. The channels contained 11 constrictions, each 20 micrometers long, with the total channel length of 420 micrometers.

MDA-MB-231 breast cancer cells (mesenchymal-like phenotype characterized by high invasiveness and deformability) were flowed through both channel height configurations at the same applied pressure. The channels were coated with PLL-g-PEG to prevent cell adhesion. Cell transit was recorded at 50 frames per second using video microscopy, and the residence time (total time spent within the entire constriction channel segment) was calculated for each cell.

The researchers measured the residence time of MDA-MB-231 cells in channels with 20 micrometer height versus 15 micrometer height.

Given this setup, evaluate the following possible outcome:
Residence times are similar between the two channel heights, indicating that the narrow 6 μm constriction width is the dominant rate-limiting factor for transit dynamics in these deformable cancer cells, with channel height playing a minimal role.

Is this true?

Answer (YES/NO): NO